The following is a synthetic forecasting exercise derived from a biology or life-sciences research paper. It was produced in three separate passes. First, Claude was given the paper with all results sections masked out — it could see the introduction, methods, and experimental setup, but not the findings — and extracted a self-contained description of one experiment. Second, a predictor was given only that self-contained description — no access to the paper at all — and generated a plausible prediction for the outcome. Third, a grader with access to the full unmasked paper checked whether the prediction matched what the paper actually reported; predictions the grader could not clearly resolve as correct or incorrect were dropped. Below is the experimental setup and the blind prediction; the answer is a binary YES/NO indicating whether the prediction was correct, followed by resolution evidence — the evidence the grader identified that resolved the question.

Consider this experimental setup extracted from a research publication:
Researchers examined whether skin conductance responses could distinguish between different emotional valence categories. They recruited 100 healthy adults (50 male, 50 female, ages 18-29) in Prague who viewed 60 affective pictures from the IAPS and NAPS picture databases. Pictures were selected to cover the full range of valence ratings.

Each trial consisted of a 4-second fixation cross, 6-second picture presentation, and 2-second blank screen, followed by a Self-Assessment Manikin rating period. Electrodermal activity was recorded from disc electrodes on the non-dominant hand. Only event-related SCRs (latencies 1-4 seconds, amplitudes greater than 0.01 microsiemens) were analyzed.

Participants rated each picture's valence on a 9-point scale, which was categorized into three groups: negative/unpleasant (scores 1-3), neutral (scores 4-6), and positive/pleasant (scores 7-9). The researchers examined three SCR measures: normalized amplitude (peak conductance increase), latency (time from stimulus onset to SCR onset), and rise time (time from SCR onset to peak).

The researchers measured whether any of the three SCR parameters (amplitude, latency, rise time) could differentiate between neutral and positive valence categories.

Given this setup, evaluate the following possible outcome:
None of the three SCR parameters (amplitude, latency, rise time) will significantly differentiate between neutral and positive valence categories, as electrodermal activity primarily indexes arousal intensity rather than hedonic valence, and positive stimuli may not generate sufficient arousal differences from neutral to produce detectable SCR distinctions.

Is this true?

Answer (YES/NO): YES